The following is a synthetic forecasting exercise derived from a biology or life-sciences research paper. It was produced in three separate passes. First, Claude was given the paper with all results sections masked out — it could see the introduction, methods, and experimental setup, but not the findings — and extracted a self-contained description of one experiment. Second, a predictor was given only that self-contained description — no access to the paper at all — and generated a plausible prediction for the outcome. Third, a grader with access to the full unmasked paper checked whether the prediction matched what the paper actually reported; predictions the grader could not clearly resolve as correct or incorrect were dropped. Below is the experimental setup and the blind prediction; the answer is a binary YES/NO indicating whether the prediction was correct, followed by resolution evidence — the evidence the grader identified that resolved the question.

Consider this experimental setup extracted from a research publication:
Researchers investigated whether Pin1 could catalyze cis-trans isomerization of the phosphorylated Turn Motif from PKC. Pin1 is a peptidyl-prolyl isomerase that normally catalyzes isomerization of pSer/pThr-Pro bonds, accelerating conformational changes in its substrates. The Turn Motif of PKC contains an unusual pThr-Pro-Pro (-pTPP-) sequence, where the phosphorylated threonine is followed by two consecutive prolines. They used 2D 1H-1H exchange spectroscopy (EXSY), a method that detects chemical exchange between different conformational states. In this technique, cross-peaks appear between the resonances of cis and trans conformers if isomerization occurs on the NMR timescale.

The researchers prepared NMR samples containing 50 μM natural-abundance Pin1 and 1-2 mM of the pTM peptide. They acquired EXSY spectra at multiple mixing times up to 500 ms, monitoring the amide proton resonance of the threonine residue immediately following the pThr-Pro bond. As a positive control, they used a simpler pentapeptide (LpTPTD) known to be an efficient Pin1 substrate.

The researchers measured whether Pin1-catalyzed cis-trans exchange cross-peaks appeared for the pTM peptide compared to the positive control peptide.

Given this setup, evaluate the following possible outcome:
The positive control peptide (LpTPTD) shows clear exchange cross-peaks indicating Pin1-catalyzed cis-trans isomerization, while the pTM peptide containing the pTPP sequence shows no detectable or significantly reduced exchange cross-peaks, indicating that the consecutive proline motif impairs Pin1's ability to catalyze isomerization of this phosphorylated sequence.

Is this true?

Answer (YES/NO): YES